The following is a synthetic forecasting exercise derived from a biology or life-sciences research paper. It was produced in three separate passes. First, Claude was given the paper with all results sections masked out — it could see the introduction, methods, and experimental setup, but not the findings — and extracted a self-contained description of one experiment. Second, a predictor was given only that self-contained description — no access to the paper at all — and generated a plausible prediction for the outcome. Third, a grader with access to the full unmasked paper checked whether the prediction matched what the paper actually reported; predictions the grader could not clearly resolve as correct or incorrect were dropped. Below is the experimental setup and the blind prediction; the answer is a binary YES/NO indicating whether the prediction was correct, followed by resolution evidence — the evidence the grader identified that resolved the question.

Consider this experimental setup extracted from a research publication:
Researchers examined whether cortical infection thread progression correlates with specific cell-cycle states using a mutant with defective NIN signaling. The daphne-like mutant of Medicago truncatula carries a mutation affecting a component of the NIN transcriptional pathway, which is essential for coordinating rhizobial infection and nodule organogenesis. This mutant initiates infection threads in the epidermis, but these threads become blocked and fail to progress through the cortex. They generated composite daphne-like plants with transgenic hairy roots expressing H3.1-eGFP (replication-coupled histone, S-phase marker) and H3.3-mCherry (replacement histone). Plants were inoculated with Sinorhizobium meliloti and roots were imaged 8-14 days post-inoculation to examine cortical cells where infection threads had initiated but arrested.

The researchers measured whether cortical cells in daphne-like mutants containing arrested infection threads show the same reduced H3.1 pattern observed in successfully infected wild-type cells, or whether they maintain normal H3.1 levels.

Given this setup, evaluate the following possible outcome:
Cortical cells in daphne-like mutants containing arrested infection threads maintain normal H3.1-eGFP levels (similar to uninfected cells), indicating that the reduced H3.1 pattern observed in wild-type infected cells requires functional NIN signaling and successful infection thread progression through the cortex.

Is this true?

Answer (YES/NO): NO